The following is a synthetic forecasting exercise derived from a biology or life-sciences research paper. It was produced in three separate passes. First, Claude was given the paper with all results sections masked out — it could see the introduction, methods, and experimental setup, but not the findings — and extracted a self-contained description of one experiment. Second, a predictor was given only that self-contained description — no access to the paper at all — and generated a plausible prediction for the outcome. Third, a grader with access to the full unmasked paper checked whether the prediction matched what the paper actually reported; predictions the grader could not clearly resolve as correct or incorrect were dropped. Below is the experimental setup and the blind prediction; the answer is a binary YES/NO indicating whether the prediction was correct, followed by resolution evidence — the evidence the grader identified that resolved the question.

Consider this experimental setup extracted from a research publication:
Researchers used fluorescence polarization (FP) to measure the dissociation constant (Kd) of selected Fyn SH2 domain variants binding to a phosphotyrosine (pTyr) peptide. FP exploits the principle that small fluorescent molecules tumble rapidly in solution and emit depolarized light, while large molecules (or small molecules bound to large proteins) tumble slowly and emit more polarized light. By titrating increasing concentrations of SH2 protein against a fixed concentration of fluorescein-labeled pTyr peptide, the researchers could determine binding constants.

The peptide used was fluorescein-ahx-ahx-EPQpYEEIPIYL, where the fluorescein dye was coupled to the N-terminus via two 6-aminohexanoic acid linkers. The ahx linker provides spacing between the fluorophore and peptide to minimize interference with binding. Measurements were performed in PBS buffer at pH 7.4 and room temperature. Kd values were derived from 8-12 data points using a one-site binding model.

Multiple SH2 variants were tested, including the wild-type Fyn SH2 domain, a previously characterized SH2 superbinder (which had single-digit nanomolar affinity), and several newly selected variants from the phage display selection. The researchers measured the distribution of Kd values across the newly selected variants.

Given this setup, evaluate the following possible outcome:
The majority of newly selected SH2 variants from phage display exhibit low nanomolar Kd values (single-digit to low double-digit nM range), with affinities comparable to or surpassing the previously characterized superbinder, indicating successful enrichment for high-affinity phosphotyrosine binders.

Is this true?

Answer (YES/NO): NO